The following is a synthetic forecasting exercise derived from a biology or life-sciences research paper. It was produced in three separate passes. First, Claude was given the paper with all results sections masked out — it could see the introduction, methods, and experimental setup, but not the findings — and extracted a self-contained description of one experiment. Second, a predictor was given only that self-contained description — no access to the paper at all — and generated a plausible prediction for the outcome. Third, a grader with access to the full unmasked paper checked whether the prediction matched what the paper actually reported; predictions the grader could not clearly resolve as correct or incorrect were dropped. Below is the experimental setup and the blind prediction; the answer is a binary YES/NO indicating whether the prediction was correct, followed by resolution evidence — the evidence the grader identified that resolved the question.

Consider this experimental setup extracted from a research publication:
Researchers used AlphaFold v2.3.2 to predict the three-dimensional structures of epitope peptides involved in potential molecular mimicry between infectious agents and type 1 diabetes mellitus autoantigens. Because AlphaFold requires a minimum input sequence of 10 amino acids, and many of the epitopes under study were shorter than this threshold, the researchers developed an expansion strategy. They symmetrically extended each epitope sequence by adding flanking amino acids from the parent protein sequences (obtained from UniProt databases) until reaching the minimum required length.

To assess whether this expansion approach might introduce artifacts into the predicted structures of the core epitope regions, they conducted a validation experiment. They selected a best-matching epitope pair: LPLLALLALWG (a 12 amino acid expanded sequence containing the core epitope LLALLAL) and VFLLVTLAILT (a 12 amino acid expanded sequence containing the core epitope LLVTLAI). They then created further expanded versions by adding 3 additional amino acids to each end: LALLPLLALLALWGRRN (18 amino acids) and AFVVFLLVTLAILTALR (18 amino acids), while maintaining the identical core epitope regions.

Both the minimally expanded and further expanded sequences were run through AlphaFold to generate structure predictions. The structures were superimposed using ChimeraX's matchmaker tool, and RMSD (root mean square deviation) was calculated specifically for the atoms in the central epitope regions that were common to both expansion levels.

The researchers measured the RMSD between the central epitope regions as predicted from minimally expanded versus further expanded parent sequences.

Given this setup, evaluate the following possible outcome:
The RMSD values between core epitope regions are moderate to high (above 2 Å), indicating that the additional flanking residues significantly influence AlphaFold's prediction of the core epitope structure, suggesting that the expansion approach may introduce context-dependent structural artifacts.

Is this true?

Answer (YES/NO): NO